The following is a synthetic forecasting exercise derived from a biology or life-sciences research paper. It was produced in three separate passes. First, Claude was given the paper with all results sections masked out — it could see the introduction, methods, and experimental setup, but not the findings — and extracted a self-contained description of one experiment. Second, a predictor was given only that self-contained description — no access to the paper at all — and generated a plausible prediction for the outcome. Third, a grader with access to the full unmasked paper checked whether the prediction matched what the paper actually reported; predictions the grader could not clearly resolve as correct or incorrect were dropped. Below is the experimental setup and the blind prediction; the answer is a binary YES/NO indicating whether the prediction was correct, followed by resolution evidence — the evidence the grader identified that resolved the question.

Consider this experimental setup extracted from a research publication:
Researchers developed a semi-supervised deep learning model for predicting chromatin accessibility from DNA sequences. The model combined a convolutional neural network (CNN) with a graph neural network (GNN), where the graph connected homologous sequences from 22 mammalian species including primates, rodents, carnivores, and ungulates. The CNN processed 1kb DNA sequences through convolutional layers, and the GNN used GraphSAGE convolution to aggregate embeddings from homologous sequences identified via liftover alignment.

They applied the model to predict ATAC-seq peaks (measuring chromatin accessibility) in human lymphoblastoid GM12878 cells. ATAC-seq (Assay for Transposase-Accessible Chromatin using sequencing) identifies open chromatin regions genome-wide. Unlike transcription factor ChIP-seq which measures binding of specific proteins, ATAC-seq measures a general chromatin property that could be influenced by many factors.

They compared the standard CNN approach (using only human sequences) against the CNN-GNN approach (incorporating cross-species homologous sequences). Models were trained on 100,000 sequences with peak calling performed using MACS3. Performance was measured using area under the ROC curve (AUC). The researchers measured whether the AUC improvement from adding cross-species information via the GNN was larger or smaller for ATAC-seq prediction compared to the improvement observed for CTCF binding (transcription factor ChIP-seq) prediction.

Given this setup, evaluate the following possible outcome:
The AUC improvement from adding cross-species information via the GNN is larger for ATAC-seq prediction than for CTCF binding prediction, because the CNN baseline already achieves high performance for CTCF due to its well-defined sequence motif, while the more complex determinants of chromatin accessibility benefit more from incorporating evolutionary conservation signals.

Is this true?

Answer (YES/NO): YES